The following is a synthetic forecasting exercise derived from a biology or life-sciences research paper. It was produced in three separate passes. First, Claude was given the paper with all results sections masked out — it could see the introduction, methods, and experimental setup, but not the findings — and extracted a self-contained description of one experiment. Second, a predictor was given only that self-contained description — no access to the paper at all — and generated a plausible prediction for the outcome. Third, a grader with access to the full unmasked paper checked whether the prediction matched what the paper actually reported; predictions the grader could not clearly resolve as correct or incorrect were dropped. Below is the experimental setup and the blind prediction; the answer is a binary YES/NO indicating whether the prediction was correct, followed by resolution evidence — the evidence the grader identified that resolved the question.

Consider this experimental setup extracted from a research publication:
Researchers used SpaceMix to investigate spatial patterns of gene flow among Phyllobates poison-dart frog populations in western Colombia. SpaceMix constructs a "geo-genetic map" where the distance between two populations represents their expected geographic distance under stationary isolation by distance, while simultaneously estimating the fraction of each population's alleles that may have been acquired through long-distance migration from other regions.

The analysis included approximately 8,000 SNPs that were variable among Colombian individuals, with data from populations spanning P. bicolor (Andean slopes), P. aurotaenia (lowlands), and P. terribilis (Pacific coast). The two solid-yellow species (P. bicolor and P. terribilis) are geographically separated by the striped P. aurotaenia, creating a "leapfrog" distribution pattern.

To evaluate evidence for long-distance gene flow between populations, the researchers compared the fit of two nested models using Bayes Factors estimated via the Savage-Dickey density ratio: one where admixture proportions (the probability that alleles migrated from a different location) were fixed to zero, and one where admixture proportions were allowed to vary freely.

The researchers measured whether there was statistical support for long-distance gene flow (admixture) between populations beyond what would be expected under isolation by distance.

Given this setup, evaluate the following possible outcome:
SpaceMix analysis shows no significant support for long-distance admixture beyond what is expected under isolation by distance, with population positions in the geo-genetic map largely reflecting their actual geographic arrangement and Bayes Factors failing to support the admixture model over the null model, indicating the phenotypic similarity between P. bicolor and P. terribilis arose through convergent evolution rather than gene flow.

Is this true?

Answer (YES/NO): YES